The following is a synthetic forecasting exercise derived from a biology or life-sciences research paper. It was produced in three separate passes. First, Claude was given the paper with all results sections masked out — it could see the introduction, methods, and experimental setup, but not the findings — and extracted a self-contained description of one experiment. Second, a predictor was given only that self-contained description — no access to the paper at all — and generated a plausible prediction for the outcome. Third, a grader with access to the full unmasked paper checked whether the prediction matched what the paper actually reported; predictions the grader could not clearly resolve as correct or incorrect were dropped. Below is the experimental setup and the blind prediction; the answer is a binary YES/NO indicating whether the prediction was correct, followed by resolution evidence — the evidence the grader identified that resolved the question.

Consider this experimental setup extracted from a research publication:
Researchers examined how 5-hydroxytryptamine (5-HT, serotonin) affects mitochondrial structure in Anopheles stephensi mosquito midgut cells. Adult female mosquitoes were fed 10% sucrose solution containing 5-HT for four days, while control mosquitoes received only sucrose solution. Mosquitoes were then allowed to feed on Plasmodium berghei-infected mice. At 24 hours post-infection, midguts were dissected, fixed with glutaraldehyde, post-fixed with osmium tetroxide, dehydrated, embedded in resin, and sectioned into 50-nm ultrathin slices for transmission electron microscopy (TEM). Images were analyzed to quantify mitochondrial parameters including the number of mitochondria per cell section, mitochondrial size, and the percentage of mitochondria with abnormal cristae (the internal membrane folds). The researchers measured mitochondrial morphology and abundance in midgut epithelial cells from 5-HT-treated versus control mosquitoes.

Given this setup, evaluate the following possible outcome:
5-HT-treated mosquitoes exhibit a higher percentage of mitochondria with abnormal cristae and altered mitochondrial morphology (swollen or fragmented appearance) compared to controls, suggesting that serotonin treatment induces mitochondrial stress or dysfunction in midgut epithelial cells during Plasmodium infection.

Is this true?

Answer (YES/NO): YES